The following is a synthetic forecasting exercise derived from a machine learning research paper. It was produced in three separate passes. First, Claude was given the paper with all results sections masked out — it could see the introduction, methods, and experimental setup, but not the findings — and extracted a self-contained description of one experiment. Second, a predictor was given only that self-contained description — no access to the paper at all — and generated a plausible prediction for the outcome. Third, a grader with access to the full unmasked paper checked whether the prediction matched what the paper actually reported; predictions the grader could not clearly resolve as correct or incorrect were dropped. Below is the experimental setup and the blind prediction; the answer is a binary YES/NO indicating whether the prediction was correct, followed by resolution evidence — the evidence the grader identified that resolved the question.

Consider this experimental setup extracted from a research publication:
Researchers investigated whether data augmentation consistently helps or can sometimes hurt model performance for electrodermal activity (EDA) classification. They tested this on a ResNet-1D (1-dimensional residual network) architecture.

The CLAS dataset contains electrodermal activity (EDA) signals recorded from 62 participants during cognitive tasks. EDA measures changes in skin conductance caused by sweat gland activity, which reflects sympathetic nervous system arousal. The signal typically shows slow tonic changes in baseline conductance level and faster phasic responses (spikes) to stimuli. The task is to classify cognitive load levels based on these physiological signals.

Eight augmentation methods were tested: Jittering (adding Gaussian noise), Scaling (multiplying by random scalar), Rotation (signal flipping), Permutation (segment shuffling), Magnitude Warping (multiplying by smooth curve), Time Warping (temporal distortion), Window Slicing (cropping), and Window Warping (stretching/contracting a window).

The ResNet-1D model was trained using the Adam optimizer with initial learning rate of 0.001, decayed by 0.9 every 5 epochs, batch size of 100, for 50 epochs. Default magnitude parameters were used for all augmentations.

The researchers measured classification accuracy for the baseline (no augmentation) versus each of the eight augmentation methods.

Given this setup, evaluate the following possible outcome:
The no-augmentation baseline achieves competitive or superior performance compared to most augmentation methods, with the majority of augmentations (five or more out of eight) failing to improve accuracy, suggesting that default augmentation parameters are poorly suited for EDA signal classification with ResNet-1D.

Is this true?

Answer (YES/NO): YES